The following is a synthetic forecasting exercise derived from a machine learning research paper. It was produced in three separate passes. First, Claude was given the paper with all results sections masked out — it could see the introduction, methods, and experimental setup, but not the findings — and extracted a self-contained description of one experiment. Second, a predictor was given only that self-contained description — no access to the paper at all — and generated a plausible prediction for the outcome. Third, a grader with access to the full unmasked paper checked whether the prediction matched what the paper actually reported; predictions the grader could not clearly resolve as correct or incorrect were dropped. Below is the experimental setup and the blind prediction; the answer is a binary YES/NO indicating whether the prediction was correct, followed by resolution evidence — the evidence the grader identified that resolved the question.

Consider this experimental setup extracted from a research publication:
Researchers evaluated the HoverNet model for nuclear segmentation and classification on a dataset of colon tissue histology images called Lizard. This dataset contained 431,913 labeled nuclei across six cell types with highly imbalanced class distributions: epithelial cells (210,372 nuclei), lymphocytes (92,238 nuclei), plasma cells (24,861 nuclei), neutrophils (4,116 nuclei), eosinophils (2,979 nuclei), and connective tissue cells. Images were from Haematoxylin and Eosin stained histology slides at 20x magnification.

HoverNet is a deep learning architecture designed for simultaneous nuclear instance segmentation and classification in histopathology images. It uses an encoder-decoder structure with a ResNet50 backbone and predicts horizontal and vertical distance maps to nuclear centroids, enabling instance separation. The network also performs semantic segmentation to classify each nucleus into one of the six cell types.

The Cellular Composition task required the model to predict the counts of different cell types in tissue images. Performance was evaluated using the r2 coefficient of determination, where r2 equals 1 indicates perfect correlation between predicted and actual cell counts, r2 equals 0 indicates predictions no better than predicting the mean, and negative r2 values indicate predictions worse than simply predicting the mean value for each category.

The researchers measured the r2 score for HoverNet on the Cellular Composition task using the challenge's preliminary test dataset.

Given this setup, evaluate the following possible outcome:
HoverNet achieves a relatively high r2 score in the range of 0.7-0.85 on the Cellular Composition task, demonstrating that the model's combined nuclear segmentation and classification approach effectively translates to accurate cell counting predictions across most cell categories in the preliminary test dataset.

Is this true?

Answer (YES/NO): NO